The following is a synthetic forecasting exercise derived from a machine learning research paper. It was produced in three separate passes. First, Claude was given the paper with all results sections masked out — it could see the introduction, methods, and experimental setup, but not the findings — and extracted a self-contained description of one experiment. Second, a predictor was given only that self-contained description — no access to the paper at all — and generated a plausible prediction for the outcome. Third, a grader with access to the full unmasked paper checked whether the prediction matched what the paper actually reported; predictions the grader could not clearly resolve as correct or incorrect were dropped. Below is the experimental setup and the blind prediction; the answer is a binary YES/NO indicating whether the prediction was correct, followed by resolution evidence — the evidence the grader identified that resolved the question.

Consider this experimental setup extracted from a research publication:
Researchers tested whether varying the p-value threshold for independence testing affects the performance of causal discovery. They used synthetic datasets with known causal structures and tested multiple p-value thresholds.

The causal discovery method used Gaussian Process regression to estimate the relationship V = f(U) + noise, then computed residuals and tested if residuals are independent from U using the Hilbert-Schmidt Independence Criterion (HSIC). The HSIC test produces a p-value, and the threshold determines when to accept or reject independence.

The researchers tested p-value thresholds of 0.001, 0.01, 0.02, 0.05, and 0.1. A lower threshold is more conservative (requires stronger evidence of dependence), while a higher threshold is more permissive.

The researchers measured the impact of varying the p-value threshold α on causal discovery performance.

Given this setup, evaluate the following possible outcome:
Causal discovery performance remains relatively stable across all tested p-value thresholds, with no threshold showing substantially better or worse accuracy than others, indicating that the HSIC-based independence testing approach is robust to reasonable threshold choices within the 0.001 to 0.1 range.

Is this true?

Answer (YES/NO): YES